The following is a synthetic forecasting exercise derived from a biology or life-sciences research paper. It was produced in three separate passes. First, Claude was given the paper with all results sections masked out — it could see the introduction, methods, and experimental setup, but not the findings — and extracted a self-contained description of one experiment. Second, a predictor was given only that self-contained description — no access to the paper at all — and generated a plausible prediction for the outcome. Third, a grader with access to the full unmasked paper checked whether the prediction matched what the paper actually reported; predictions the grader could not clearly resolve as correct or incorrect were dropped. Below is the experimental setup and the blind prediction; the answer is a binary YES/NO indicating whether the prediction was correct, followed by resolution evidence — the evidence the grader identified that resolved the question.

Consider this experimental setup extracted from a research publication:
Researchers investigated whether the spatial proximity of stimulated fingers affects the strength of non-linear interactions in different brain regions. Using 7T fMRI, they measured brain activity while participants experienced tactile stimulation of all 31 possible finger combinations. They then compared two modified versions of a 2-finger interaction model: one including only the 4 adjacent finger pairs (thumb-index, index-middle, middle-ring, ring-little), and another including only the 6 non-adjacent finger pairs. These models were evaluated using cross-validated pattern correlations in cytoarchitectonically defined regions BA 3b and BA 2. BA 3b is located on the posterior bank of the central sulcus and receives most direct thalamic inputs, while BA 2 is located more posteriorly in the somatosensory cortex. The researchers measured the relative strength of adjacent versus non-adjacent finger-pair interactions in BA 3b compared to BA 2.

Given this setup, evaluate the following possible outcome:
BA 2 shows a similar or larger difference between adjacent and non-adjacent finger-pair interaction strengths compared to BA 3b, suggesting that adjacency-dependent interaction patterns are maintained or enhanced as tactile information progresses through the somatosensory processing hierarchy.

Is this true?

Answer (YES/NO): NO